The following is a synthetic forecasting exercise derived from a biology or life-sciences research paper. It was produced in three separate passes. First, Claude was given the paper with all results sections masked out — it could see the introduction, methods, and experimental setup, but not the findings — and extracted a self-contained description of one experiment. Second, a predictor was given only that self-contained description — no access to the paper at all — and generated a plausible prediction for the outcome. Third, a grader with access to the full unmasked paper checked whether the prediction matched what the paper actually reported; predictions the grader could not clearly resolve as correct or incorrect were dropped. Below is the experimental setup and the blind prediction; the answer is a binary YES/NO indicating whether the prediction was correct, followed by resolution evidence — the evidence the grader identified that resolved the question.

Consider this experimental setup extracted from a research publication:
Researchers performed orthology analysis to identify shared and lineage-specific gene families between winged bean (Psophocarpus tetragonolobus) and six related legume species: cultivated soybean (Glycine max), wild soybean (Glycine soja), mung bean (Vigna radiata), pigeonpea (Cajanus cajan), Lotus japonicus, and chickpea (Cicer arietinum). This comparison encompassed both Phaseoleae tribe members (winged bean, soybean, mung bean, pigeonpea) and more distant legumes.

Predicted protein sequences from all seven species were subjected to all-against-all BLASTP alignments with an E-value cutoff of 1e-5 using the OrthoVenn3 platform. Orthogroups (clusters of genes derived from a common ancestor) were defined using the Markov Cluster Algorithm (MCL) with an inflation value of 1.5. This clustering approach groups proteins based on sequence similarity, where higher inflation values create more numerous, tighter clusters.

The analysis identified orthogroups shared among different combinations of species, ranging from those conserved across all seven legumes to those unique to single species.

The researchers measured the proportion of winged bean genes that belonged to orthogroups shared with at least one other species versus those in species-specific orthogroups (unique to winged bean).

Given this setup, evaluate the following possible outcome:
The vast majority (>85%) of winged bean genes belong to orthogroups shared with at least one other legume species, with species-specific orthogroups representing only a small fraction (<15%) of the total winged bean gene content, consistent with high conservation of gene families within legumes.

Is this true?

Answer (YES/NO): YES